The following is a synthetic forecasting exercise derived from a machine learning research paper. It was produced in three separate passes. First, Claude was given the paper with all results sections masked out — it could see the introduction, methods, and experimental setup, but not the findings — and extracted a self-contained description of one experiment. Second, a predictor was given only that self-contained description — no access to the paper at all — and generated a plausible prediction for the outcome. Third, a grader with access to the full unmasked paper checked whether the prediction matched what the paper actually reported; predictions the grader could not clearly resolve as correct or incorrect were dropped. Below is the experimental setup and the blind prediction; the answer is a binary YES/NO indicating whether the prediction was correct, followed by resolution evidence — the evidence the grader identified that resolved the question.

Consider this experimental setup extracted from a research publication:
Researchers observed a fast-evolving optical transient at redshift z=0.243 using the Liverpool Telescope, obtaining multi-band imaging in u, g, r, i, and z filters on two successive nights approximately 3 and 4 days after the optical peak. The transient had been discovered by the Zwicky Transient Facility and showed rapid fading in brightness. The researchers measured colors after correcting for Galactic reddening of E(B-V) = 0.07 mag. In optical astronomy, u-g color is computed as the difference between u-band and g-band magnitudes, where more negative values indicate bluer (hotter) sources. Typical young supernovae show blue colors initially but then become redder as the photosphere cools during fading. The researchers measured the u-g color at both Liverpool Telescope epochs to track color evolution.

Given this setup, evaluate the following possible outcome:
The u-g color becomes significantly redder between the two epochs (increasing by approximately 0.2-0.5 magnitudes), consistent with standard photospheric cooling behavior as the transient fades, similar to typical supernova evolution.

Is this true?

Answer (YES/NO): NO